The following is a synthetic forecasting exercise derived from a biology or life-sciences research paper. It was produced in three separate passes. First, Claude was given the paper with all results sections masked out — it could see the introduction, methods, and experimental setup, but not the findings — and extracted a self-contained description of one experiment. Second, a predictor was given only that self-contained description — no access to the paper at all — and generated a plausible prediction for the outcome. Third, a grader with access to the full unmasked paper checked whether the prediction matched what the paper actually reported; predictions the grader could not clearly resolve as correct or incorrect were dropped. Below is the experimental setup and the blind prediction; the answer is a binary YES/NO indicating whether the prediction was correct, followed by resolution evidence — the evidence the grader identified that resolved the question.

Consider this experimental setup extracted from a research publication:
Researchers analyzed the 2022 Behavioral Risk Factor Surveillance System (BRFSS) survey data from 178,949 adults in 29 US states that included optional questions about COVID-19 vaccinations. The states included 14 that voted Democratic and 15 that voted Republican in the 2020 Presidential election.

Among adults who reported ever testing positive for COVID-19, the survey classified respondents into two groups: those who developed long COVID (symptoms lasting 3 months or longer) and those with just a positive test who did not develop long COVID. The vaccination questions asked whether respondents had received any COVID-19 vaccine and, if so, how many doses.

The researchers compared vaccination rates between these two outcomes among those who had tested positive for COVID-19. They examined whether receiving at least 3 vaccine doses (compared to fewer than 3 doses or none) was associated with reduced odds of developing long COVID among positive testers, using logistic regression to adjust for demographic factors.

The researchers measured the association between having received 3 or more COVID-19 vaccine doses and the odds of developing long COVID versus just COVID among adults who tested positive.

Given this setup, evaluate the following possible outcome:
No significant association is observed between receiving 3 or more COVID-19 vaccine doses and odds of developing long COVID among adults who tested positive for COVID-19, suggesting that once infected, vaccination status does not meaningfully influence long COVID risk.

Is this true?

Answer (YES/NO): NO